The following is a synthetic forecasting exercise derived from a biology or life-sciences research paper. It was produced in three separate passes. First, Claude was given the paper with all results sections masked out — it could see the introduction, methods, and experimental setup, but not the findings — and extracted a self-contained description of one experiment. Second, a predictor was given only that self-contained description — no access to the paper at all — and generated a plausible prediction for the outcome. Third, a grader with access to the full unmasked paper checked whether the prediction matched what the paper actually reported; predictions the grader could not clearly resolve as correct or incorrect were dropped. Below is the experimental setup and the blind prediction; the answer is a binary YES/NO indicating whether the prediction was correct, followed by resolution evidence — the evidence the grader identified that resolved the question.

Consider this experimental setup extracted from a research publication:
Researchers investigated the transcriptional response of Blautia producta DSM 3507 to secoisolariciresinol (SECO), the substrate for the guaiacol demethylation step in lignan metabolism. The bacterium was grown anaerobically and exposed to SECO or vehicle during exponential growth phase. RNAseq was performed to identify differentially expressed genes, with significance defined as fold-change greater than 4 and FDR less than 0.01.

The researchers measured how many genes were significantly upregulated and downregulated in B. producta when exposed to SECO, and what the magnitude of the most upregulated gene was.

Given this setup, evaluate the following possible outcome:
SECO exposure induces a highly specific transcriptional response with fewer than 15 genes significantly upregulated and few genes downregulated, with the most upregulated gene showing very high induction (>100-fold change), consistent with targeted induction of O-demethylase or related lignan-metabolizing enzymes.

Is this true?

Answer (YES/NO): NO